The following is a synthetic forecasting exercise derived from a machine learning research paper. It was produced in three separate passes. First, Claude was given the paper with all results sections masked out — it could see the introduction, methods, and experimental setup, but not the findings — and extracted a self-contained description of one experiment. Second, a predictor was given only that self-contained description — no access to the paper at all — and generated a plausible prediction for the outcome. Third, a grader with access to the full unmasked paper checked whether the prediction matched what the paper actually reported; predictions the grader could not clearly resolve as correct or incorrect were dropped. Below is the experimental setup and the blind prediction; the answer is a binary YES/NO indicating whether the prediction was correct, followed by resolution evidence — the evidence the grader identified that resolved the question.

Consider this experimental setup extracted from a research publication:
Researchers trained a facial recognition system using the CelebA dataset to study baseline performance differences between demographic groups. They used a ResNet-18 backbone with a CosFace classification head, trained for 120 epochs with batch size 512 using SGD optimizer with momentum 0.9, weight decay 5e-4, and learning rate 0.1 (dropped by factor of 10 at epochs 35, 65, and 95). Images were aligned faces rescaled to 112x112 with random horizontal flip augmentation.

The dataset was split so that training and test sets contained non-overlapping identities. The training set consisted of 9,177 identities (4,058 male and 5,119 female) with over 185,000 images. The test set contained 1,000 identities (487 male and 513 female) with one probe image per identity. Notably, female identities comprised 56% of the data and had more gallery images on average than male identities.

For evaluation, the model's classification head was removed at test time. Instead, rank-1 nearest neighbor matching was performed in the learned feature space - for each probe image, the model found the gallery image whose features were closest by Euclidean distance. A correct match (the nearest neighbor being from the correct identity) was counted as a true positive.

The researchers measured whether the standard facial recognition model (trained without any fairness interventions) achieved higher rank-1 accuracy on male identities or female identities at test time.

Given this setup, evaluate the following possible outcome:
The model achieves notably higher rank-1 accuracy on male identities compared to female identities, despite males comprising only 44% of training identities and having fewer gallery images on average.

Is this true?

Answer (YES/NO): YES